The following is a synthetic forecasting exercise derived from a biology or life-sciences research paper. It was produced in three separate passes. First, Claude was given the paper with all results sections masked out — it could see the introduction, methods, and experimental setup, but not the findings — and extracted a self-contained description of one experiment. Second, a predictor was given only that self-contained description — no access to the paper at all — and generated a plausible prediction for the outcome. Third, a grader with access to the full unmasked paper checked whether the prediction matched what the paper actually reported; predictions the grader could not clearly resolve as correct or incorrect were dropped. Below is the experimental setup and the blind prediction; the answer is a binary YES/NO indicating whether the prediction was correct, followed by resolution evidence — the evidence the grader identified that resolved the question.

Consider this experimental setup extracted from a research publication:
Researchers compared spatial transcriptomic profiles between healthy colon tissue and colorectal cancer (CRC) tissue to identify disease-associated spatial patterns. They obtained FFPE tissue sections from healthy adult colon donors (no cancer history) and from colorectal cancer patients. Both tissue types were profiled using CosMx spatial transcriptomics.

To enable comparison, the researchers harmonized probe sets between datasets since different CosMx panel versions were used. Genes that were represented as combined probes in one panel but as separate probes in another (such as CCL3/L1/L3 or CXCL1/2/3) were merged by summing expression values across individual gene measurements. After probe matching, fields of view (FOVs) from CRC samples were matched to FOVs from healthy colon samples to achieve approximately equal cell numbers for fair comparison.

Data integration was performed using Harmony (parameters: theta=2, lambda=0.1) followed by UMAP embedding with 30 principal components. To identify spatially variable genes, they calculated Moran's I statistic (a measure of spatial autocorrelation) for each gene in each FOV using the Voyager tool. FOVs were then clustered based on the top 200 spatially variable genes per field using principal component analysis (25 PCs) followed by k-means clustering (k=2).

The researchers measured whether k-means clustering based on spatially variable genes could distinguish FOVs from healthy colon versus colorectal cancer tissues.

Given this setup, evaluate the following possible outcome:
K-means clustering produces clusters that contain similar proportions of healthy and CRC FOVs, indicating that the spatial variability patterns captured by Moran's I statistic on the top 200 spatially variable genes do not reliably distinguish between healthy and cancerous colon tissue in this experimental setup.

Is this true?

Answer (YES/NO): NO